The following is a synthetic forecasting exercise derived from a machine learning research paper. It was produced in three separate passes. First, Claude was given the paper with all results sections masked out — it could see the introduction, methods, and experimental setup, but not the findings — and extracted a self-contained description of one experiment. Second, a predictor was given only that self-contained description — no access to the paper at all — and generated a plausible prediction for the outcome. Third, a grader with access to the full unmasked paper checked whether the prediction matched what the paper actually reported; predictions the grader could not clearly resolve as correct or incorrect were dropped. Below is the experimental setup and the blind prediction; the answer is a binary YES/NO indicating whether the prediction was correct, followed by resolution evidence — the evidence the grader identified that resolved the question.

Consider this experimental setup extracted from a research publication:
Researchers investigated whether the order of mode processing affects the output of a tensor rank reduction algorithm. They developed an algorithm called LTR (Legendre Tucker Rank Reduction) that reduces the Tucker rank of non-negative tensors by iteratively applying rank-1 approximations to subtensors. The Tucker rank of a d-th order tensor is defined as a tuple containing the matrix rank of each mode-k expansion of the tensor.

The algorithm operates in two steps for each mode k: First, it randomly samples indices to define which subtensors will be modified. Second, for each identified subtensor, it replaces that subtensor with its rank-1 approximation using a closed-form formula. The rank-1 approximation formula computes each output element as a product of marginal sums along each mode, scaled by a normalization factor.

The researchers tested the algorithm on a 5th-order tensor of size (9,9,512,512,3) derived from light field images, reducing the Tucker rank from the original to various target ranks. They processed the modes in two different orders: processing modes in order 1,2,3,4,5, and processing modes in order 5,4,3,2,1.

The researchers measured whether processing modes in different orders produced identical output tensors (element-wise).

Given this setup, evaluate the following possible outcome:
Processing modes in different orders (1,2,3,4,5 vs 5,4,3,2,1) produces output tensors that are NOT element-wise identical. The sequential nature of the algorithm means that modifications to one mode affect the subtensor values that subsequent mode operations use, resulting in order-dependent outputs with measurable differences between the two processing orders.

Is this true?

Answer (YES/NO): NO